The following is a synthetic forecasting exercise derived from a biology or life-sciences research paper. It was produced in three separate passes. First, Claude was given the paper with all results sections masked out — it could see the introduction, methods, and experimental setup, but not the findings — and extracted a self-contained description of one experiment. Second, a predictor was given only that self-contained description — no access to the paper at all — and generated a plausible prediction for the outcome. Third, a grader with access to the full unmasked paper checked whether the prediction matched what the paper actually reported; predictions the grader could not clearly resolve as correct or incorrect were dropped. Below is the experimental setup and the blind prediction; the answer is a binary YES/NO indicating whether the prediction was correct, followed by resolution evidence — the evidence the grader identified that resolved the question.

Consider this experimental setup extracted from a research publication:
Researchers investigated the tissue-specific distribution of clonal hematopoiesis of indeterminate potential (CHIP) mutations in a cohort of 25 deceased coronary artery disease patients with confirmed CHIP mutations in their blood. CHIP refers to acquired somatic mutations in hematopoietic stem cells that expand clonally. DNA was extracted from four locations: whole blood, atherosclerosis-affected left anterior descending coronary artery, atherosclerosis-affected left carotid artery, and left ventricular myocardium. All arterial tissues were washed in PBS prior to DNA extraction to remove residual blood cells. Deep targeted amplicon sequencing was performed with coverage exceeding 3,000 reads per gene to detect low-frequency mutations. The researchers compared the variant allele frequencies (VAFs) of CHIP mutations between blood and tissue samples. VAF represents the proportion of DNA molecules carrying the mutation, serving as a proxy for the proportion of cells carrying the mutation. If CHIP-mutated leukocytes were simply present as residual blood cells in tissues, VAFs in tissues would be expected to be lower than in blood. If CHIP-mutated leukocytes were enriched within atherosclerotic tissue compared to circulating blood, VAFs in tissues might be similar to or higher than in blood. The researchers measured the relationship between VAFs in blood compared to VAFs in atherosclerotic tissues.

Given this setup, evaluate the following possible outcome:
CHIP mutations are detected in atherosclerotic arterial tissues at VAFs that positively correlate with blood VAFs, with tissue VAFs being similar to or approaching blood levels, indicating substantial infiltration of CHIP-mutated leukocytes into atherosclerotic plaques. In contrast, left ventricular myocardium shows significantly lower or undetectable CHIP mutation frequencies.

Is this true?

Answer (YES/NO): YES